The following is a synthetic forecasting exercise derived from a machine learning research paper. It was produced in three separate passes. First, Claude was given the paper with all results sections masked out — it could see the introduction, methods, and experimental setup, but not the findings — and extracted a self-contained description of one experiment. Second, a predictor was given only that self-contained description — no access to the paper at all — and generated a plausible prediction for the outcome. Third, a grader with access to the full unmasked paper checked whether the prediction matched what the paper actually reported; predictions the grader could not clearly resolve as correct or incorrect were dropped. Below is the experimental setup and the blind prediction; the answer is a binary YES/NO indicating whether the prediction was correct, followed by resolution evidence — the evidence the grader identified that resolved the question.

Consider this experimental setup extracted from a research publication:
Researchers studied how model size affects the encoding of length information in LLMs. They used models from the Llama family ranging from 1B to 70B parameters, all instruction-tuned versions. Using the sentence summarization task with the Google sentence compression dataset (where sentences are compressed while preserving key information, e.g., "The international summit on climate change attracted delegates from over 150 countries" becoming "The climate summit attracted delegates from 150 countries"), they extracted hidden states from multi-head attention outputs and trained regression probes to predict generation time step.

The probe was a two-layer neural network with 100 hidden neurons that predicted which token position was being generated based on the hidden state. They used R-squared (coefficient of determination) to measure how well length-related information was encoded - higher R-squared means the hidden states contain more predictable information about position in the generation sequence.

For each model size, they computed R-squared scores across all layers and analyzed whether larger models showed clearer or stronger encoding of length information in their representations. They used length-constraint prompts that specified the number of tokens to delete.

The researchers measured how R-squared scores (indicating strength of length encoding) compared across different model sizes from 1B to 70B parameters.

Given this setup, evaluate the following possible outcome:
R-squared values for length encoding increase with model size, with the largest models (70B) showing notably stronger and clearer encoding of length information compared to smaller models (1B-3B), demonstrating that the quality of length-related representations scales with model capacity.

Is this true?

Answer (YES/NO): NO